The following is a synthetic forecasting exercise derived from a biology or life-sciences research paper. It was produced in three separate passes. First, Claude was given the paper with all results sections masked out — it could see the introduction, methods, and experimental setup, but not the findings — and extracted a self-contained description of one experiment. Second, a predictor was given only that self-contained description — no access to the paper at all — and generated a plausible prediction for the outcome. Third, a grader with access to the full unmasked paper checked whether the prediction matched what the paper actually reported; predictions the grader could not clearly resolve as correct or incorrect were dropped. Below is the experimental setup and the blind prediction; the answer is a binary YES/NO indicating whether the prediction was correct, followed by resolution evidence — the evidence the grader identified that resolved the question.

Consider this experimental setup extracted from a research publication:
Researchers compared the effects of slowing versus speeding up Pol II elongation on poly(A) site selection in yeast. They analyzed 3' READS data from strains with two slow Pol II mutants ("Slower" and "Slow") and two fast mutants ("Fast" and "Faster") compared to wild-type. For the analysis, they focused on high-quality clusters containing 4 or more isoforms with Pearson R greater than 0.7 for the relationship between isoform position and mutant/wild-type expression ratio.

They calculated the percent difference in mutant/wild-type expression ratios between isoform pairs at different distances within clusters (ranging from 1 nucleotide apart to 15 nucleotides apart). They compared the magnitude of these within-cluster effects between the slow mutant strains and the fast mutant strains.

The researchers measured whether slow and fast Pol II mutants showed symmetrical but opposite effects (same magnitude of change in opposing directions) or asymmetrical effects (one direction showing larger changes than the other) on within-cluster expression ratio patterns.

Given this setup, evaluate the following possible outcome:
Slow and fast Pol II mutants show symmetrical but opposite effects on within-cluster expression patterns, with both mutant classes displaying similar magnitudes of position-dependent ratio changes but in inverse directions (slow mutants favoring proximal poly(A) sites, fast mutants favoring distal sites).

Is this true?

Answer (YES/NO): NO